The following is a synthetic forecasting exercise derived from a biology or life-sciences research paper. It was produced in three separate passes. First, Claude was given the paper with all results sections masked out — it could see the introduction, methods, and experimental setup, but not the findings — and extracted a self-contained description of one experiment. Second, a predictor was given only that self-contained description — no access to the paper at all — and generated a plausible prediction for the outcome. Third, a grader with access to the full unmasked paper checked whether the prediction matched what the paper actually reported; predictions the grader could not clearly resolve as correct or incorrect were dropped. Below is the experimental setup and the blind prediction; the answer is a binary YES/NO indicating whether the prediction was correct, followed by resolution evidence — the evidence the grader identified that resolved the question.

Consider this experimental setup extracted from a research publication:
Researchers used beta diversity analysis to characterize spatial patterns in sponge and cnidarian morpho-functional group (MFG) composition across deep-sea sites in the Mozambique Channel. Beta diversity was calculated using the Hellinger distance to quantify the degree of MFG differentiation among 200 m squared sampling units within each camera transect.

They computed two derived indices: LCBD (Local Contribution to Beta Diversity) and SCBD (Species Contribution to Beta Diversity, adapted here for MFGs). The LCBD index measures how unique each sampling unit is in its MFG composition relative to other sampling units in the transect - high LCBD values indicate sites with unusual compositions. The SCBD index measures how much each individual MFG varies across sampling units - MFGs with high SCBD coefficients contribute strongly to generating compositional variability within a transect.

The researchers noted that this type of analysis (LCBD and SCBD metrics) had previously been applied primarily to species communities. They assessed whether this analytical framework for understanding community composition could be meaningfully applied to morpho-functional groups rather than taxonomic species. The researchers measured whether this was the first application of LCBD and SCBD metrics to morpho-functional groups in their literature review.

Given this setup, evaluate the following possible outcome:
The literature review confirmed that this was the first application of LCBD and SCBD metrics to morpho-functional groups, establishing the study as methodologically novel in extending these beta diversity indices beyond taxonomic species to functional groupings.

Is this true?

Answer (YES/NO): YES